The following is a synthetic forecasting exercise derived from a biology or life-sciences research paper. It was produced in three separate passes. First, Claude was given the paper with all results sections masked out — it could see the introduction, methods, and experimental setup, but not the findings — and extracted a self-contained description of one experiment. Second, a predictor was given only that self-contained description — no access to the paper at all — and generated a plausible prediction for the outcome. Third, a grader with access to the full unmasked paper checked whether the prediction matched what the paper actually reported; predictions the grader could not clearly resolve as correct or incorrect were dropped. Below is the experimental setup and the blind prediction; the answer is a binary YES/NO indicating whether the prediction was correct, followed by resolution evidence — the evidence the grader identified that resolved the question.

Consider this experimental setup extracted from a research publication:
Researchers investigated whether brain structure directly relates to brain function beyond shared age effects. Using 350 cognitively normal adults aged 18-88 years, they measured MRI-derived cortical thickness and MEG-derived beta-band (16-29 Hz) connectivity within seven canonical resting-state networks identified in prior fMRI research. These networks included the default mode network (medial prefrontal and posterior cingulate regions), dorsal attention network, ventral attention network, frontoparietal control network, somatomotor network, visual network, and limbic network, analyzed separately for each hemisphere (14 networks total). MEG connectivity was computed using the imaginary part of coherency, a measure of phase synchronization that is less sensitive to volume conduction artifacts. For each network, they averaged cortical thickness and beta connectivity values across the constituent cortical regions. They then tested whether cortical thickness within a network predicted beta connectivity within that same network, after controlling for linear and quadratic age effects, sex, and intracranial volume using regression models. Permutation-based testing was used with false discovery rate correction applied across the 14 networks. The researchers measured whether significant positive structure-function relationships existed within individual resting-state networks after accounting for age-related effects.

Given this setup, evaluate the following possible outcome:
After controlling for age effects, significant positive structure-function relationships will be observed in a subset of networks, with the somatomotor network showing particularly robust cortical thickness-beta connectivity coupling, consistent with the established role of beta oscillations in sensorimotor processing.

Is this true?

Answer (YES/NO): NO